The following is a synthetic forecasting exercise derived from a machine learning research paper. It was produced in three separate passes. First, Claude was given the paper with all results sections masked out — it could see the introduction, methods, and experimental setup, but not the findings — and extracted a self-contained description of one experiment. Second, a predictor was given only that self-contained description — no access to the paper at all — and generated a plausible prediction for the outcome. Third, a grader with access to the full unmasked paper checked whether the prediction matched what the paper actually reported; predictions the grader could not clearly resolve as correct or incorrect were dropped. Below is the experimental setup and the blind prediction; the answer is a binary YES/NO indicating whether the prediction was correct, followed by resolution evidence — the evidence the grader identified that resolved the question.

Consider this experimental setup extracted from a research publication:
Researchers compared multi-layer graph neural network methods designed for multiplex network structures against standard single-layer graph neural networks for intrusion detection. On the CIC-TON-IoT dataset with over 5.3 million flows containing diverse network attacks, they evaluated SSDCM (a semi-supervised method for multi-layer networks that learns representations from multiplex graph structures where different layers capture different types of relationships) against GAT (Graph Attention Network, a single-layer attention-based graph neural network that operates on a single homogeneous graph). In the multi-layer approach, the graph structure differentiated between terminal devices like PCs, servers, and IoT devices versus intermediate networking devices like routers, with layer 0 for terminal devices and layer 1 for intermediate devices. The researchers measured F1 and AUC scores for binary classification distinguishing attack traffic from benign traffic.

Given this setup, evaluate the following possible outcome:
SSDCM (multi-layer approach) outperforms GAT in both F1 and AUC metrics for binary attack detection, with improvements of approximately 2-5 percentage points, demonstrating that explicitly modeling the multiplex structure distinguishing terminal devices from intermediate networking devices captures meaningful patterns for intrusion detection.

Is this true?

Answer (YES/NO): NO